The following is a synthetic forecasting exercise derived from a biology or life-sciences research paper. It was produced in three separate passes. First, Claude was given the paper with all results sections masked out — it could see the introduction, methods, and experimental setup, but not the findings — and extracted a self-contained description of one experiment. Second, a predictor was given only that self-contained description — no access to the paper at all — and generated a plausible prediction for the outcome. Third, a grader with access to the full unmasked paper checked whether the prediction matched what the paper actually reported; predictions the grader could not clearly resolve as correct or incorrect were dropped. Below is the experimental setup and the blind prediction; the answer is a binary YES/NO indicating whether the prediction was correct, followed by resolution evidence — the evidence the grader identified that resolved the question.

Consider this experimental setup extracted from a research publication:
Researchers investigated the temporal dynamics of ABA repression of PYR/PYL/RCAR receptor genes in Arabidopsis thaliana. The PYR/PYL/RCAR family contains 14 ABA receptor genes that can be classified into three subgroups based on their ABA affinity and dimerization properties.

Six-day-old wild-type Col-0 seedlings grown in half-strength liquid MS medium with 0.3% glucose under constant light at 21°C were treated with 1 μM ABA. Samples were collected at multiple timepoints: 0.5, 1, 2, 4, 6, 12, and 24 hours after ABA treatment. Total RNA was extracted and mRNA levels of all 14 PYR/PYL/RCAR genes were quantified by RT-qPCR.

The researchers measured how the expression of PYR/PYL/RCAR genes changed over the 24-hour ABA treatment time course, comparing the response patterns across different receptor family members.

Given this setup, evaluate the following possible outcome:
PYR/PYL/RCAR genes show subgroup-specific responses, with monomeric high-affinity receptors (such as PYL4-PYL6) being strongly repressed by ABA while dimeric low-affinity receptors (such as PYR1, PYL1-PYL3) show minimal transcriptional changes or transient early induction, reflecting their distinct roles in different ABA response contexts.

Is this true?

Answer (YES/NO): NO